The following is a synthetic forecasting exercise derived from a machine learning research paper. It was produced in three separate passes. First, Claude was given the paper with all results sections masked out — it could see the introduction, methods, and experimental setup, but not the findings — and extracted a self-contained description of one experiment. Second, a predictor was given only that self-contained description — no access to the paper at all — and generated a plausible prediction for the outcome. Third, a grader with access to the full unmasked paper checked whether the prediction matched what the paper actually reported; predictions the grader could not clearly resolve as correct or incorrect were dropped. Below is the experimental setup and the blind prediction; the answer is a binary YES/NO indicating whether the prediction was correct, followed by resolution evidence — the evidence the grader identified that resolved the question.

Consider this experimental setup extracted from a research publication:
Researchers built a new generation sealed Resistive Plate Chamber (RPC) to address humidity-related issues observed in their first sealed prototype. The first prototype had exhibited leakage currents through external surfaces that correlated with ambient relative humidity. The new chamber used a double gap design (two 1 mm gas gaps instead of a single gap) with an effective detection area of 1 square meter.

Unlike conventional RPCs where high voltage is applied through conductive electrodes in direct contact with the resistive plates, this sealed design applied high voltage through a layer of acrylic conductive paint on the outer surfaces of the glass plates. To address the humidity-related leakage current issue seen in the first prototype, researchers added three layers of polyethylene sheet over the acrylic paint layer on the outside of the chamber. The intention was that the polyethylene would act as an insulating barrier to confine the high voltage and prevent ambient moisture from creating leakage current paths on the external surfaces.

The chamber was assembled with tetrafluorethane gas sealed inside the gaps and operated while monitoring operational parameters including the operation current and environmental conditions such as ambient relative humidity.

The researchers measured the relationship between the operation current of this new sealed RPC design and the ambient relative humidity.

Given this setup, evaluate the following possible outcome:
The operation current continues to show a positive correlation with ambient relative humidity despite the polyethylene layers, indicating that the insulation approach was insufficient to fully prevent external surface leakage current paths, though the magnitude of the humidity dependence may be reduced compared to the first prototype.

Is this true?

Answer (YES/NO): YES